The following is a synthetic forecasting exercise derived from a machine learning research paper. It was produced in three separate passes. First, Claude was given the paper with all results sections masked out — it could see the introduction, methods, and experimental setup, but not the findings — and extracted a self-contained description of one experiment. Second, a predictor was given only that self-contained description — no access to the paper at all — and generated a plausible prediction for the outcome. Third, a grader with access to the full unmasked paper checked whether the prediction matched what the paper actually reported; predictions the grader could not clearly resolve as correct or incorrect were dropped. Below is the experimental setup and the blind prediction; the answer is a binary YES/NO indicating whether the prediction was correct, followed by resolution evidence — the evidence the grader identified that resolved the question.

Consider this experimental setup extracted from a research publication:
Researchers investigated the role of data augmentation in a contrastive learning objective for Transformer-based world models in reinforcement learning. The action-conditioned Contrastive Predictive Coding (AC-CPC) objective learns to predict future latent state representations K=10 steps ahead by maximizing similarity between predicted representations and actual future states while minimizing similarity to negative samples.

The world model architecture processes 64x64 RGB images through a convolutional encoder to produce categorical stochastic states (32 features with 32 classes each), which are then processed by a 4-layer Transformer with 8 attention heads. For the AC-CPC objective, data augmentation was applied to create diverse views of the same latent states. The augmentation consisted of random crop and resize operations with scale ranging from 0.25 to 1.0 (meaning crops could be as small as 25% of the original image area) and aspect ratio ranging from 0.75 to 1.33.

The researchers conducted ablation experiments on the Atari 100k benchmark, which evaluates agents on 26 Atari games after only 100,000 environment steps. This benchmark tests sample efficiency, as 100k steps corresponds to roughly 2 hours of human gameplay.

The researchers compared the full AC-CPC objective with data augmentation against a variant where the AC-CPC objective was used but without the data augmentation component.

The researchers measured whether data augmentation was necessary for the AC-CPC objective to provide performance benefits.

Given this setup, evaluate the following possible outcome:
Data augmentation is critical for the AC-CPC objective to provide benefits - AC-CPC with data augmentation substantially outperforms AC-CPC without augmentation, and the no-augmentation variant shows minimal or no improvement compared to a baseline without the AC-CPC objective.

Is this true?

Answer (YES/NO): NO